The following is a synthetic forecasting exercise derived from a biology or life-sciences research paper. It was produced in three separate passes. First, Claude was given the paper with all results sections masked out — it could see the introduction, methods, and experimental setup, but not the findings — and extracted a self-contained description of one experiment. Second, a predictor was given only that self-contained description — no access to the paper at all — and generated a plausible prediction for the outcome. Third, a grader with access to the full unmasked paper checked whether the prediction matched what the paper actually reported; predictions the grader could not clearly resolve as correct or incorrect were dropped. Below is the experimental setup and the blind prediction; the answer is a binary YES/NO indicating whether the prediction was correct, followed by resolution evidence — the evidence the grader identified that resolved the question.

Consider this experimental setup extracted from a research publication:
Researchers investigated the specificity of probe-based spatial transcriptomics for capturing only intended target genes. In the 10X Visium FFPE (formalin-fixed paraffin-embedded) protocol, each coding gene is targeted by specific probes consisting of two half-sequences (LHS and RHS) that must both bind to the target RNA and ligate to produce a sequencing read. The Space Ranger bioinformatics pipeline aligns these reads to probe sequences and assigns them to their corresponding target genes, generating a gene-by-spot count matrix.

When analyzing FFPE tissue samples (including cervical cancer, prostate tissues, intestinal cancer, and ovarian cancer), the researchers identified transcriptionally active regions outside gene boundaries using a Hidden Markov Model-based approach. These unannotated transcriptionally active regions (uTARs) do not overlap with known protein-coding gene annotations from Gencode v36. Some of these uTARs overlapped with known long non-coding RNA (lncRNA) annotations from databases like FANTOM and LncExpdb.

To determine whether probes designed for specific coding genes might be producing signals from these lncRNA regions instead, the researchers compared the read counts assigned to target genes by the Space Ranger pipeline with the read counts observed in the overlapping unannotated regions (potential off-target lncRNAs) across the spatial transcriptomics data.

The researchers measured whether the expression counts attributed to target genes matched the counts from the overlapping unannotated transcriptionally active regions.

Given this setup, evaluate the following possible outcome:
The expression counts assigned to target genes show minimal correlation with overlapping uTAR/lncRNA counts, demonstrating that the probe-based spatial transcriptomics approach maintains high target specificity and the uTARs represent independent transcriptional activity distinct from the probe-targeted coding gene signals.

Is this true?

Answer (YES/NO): NO